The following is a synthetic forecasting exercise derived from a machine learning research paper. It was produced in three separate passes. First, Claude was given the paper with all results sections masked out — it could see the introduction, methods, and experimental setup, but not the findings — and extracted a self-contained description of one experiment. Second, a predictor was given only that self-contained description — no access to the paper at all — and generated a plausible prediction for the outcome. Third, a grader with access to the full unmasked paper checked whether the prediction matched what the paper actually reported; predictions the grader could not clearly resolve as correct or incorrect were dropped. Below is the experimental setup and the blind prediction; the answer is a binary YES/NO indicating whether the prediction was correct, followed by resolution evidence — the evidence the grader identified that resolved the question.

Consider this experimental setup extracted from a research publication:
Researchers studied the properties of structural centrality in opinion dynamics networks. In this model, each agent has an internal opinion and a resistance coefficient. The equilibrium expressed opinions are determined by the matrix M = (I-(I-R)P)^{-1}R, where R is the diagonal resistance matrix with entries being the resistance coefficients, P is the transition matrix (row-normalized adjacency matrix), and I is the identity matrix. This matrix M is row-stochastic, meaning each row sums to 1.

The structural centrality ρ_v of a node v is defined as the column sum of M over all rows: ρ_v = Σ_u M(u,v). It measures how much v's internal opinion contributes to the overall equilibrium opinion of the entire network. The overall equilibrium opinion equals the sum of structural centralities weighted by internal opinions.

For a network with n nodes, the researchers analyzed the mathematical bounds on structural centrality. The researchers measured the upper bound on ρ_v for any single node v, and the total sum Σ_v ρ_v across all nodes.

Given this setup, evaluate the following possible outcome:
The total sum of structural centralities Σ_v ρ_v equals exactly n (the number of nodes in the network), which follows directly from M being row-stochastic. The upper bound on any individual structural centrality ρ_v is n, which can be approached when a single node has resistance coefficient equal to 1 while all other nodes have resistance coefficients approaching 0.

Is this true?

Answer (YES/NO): YES